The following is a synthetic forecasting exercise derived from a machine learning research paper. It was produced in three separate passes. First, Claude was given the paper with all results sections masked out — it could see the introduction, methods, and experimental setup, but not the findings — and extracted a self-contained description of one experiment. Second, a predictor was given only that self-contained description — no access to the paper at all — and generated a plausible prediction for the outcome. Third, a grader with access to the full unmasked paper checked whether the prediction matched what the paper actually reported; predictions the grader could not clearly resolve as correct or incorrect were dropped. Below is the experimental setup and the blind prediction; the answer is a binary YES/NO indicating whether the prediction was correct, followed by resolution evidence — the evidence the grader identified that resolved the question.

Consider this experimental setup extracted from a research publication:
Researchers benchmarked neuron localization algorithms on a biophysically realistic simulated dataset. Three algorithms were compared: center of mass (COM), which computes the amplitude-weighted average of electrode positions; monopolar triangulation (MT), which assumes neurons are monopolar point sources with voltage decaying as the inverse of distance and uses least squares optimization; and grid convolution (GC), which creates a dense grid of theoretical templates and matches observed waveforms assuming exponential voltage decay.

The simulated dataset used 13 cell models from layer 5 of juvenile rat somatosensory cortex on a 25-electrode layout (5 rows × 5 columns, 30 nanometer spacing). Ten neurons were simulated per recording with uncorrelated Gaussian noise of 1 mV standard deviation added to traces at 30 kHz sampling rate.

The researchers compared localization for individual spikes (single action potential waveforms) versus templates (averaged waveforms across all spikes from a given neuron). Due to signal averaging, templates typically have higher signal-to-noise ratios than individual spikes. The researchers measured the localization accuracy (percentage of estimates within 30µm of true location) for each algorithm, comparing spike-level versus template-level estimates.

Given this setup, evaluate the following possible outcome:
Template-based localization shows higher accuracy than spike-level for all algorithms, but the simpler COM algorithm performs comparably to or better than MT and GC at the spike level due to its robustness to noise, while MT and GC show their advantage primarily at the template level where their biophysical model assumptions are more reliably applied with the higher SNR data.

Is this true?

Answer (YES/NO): NO